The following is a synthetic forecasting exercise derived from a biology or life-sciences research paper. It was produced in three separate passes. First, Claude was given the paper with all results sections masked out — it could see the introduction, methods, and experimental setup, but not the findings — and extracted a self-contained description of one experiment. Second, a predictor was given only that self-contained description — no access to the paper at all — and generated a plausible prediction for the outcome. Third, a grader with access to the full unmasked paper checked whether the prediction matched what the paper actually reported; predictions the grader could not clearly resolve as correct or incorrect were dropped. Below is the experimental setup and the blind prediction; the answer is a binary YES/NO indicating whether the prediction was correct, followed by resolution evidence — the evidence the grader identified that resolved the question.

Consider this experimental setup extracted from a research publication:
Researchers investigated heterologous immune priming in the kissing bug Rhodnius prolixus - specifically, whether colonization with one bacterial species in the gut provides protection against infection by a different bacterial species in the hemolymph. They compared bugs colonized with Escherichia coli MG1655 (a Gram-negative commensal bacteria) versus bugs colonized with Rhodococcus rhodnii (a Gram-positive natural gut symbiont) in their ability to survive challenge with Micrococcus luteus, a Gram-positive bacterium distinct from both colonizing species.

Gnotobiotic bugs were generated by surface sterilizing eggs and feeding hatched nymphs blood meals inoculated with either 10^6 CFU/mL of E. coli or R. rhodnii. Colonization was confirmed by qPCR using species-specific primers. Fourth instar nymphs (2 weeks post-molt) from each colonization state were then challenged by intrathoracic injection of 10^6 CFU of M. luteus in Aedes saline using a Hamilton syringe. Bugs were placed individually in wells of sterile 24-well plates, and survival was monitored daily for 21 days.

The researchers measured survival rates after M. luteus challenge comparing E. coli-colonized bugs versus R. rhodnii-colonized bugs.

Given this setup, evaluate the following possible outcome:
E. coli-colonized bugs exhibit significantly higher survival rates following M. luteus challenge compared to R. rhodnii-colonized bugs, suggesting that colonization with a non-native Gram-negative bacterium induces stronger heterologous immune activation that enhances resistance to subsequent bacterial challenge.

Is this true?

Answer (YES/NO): NO